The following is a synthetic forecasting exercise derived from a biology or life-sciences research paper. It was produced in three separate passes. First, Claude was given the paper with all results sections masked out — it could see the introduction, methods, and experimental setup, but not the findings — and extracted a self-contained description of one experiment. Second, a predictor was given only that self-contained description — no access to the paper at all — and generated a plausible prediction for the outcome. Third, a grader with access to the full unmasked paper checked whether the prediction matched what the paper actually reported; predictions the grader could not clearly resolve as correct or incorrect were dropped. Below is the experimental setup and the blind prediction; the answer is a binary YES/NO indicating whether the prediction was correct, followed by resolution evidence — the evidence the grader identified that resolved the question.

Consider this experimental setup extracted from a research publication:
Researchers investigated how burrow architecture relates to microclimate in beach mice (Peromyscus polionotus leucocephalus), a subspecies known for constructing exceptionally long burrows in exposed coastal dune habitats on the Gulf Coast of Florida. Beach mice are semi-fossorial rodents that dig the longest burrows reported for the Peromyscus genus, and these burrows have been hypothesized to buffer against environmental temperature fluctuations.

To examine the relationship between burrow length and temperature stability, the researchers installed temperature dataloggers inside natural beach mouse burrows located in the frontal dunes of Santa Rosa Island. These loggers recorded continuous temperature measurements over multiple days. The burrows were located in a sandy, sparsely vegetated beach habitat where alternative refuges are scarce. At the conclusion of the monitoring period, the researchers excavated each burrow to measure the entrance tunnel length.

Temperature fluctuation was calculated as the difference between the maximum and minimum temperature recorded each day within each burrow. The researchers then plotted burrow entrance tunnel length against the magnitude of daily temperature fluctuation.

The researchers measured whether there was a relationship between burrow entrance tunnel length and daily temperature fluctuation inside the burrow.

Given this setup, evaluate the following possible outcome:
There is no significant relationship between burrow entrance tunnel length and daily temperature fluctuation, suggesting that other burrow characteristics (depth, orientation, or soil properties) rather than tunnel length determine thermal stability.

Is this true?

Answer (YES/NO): NO